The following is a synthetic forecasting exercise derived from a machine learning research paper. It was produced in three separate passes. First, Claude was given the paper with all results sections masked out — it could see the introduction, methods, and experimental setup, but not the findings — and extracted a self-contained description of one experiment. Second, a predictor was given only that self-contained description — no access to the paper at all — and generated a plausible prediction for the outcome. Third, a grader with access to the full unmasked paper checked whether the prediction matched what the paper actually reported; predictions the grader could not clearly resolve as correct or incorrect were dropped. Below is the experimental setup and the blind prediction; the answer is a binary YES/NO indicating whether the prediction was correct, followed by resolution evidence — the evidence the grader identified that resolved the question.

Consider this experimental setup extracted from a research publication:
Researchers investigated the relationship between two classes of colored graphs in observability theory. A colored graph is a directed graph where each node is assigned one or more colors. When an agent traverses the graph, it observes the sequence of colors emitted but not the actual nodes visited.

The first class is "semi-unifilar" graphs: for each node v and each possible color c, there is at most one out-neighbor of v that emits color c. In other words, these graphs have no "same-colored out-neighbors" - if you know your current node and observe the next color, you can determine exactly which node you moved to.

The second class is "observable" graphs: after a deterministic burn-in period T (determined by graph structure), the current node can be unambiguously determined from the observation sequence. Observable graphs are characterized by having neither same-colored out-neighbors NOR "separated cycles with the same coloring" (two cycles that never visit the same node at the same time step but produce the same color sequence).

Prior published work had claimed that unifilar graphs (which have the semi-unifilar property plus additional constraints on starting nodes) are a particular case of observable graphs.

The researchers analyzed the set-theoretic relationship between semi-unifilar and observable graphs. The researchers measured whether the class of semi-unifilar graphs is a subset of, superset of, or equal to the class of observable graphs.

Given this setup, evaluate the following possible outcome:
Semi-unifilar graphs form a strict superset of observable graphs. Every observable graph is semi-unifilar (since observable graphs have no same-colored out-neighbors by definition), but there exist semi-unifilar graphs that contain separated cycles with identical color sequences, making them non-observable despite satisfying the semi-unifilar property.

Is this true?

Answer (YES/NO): YES